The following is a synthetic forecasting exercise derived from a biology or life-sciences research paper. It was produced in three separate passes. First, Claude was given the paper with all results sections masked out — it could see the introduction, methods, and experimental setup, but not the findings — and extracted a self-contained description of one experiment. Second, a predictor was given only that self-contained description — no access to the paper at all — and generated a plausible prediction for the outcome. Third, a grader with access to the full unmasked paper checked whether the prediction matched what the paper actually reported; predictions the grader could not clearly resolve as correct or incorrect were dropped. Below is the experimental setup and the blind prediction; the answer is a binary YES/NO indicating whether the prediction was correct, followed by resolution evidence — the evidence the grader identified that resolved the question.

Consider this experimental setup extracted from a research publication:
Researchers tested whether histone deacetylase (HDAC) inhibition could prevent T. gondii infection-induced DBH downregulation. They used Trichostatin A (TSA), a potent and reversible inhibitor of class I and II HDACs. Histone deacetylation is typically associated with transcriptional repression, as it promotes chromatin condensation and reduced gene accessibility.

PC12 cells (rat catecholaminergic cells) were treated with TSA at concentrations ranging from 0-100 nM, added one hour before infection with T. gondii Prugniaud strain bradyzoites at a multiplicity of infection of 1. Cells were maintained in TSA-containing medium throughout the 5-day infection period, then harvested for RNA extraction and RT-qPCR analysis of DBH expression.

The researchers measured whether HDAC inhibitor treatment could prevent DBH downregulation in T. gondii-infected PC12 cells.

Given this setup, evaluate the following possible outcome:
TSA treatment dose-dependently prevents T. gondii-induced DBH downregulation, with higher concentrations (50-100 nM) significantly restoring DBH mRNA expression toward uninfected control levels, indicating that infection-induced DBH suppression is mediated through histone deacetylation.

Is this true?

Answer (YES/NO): NO